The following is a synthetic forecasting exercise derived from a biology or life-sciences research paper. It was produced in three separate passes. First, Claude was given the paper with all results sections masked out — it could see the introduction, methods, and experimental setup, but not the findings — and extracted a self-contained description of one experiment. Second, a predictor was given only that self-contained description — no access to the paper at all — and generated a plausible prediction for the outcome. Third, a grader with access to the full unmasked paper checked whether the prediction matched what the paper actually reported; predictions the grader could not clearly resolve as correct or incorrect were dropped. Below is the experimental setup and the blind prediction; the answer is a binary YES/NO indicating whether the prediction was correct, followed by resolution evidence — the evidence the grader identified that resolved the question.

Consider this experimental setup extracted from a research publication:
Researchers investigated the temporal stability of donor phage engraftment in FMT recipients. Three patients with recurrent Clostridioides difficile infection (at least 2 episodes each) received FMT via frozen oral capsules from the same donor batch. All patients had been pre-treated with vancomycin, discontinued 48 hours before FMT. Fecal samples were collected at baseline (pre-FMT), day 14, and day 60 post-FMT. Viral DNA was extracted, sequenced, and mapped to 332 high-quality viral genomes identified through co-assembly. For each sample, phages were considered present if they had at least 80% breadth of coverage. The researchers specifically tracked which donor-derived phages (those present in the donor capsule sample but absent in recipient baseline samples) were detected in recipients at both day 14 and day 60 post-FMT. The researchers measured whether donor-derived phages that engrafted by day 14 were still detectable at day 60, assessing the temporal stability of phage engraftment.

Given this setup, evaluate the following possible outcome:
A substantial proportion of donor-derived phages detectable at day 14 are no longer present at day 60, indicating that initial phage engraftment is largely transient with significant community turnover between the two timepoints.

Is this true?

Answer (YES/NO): NO